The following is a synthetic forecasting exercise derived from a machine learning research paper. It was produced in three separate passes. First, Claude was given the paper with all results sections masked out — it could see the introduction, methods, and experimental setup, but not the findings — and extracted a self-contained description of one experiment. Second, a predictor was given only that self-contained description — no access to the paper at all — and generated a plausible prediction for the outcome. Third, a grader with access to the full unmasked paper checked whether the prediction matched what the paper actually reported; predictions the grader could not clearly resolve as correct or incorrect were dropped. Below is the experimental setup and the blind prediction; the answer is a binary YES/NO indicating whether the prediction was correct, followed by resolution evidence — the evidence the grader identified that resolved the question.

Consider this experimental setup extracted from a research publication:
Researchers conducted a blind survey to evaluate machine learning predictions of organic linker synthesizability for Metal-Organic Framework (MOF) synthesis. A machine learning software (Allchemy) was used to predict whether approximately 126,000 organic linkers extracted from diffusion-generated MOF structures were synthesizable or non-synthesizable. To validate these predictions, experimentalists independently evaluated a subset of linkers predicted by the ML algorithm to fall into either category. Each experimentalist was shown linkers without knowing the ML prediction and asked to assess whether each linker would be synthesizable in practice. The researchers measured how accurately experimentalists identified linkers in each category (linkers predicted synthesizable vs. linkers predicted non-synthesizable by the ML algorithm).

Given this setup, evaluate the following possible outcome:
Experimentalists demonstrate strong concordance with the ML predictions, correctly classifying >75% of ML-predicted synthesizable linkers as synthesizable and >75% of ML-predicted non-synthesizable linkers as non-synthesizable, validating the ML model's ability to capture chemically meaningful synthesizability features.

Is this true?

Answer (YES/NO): NO